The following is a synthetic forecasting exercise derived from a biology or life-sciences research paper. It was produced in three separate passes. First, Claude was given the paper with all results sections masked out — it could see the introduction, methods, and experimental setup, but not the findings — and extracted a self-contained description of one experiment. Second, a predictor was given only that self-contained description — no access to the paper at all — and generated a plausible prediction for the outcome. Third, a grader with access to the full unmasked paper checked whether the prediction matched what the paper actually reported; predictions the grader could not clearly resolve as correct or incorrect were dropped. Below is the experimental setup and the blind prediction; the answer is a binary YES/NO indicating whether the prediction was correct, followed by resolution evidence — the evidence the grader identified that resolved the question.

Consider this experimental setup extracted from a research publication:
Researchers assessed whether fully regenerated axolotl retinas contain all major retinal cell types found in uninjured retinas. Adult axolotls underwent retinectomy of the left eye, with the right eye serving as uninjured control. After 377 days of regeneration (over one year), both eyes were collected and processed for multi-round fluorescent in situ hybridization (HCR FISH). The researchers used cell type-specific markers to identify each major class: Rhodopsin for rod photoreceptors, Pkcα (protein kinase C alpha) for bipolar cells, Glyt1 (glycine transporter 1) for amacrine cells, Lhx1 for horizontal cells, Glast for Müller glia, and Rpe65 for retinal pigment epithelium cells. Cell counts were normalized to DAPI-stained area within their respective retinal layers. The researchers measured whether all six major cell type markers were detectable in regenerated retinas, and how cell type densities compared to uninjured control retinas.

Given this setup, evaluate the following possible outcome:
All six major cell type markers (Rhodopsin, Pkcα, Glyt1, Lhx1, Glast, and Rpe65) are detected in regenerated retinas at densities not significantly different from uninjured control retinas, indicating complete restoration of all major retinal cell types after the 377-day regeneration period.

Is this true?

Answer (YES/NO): NO